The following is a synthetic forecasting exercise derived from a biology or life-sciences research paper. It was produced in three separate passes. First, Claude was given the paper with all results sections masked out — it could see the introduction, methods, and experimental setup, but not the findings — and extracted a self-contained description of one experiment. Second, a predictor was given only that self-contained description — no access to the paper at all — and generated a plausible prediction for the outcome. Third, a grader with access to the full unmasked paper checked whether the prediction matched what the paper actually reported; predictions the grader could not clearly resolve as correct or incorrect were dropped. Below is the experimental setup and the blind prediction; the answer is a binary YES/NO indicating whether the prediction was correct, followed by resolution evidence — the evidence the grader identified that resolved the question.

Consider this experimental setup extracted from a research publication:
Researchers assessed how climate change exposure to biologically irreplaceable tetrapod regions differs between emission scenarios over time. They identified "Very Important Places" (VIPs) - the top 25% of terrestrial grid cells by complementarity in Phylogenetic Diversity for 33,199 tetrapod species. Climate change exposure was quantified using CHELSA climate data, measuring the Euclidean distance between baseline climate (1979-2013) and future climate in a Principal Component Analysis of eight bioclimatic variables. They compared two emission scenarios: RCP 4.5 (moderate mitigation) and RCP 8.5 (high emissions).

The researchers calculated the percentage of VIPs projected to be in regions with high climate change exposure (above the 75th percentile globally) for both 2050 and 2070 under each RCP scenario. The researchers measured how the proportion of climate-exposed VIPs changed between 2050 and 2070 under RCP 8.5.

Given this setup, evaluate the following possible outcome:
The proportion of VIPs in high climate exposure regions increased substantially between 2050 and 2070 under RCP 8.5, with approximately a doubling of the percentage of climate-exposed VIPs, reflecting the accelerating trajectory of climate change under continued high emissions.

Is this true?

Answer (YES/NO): YES